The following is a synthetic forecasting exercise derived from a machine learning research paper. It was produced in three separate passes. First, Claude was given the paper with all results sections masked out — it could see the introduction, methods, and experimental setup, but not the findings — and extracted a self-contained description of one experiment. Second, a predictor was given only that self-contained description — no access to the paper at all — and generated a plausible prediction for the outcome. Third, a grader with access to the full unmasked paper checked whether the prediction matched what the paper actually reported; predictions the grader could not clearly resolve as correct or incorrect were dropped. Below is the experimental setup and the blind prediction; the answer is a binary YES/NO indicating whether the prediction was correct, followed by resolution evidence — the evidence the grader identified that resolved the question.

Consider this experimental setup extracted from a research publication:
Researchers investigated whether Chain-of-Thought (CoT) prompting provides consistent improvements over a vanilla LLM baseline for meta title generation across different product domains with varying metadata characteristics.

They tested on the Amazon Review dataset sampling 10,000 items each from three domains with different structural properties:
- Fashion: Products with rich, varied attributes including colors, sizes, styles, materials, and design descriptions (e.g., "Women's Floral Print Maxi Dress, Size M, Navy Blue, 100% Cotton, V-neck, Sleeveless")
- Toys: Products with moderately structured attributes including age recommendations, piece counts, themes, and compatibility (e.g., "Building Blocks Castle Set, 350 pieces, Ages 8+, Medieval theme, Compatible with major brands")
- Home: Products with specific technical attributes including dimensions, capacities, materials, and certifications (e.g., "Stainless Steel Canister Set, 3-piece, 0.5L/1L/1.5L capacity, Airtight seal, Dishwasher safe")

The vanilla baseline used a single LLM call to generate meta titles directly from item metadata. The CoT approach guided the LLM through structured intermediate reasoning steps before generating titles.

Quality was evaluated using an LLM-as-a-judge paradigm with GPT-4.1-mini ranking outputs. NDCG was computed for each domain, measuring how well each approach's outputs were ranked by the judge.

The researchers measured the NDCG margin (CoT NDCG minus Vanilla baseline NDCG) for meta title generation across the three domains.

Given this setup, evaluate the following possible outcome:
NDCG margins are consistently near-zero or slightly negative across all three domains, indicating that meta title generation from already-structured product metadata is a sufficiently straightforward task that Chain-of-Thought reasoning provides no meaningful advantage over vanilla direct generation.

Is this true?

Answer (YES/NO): NO